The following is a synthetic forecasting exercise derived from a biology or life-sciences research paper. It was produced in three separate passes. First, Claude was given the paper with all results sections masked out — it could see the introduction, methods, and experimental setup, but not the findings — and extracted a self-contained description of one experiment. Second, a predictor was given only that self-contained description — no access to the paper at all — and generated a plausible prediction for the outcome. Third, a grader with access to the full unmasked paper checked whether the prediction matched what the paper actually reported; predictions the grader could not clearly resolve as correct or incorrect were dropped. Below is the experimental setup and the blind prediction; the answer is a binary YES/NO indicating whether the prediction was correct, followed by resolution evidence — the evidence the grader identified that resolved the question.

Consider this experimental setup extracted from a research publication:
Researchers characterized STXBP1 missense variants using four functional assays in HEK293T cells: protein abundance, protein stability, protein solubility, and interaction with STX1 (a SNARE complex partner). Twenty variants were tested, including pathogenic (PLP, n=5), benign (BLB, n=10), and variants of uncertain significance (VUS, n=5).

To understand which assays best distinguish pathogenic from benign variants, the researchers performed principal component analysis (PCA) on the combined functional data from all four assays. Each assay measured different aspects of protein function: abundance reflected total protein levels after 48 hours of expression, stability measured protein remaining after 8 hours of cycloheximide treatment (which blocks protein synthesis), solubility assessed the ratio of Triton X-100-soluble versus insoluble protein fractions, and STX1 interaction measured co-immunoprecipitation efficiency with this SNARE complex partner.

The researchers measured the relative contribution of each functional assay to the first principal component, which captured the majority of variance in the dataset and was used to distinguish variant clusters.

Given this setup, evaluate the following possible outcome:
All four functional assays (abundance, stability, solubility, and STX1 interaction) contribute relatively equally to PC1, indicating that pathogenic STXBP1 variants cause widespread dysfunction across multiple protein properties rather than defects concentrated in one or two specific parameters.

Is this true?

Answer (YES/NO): NO